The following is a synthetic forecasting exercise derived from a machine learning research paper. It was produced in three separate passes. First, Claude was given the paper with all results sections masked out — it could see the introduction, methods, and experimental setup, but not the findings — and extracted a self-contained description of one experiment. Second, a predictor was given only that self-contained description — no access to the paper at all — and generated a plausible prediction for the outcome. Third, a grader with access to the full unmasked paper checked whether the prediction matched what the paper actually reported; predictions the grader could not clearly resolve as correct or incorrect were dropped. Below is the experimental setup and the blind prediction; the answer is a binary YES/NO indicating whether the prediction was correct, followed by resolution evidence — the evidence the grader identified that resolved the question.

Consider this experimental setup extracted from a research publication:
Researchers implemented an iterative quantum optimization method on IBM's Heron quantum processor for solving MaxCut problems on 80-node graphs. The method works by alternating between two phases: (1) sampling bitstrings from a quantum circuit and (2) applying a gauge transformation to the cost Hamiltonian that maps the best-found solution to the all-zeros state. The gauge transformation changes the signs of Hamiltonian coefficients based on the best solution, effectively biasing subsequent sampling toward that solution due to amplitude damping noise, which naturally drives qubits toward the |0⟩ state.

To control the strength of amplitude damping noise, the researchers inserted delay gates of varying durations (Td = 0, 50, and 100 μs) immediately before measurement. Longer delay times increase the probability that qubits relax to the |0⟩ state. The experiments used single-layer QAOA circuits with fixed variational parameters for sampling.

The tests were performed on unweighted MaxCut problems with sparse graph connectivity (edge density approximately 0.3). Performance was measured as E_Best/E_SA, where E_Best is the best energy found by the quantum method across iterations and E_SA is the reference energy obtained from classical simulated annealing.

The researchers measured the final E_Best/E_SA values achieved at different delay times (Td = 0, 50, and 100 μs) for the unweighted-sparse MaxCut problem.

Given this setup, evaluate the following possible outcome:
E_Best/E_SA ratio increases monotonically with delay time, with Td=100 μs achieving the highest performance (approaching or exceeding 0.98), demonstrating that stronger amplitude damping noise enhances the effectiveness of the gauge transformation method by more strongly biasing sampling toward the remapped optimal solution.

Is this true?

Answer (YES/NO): NO